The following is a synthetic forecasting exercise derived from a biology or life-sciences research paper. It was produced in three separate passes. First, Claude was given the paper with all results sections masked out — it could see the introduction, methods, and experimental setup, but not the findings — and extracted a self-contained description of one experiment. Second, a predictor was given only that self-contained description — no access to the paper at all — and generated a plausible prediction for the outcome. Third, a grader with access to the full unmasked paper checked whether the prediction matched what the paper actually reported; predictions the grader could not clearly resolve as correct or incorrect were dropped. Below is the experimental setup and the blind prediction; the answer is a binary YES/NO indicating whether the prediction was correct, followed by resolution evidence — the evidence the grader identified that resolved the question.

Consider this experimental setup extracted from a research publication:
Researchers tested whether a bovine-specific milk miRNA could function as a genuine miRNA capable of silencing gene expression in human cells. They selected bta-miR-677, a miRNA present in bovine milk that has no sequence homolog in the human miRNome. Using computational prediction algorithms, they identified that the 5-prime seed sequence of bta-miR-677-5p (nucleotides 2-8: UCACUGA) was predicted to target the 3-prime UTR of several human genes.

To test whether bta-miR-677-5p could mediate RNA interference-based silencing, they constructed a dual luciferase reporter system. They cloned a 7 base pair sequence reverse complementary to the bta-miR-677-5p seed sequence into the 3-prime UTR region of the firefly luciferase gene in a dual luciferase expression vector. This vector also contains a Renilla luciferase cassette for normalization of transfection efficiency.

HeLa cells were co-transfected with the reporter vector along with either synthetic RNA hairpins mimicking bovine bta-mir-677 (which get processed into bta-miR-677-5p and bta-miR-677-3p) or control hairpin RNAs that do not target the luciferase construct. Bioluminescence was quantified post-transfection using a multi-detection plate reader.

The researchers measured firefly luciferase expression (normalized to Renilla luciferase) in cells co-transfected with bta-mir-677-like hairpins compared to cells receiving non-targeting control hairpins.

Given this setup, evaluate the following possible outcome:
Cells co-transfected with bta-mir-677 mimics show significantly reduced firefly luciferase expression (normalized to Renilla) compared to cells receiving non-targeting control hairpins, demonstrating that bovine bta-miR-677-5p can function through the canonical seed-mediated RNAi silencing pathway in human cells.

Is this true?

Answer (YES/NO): YES